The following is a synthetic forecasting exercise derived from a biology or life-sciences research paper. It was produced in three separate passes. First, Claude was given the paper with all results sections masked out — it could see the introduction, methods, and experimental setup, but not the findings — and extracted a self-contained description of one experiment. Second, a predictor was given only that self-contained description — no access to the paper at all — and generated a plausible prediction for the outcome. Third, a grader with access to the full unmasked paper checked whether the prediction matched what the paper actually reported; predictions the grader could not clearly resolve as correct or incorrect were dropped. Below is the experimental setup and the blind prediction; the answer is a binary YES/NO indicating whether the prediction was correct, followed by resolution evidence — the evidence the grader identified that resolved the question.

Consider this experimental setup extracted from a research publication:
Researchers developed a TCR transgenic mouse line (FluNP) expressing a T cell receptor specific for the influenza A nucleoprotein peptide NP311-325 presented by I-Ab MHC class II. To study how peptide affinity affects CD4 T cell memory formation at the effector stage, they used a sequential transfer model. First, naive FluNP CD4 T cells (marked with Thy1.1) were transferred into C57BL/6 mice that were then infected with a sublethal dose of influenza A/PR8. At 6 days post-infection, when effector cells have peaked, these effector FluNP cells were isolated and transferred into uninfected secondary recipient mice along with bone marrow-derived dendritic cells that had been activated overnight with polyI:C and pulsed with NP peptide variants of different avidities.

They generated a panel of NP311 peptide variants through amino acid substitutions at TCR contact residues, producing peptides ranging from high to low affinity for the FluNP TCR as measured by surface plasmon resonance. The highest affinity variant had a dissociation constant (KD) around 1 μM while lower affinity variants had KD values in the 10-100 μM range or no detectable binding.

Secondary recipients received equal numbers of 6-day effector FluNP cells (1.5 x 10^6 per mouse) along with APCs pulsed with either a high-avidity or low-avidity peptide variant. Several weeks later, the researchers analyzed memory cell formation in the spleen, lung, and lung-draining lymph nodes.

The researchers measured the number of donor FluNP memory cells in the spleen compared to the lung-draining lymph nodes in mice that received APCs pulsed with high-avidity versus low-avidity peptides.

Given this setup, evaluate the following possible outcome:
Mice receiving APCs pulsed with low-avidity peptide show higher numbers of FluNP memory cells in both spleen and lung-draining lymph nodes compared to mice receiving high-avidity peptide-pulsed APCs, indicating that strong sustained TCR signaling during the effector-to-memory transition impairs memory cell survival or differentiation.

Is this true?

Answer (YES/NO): NO